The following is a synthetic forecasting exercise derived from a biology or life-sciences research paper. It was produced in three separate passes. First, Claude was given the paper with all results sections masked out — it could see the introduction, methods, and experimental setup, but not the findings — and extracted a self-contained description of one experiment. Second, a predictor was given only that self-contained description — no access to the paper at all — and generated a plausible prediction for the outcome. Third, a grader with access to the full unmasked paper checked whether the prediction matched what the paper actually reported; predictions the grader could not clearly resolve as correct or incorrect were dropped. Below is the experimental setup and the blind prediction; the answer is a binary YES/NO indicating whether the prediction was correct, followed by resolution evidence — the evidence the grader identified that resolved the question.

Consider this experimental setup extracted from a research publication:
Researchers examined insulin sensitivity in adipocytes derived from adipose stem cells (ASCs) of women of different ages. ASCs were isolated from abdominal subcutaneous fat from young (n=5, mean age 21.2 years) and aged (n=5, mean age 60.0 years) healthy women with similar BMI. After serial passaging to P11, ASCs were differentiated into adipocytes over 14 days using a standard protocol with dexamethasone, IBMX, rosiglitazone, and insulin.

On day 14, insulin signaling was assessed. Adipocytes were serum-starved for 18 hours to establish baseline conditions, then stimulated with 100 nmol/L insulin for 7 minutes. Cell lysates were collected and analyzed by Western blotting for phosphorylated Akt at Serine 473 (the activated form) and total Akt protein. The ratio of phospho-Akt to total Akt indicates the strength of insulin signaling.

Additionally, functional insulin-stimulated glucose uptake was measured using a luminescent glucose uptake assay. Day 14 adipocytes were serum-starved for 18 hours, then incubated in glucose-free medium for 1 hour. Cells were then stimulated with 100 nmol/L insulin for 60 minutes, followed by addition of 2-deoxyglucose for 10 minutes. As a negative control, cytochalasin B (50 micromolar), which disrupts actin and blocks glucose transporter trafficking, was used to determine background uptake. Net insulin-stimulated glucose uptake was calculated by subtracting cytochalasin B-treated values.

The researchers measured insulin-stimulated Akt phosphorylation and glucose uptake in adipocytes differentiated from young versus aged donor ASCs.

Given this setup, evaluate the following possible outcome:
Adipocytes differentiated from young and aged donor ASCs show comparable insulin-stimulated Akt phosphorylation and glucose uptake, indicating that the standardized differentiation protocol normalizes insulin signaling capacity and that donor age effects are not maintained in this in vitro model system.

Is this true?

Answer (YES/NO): NO